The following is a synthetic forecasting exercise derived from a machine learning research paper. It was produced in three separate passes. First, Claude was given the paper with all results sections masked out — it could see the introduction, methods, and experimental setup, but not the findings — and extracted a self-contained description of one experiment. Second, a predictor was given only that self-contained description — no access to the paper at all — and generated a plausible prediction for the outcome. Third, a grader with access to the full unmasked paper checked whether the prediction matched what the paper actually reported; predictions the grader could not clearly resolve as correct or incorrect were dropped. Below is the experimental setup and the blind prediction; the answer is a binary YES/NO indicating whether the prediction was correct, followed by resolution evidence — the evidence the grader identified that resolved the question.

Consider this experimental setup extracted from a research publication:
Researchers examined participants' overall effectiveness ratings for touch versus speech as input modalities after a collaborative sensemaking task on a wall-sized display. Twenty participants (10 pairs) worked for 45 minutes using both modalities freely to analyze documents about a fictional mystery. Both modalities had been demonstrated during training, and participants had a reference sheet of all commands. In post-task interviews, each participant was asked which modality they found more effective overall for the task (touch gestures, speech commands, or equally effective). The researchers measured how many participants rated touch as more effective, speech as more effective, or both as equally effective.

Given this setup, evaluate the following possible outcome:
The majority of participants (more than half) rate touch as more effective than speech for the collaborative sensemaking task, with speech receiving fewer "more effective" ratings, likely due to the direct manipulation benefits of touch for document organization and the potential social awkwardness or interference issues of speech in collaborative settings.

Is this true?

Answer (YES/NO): YES